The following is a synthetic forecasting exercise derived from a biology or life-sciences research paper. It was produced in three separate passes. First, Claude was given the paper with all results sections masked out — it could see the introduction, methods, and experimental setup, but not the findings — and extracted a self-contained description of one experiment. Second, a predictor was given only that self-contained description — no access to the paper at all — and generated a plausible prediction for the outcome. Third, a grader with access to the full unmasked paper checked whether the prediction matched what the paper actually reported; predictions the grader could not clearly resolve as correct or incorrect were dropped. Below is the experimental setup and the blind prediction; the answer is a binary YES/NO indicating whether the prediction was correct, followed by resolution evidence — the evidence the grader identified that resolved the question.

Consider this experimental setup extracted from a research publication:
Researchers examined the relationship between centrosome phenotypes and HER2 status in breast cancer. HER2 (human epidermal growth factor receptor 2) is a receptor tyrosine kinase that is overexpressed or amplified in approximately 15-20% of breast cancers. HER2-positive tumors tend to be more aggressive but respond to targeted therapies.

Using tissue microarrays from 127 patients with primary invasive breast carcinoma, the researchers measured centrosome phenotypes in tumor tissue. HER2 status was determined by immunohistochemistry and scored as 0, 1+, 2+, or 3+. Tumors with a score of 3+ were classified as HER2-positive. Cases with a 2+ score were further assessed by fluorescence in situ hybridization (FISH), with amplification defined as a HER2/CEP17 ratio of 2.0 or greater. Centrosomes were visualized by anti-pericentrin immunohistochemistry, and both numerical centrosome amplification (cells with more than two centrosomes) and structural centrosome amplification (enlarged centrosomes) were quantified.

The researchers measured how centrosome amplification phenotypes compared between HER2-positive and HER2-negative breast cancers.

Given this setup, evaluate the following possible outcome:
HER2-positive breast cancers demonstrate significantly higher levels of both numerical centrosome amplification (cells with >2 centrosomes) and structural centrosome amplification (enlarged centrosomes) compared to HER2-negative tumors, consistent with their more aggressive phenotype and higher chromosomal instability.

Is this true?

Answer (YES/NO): NO